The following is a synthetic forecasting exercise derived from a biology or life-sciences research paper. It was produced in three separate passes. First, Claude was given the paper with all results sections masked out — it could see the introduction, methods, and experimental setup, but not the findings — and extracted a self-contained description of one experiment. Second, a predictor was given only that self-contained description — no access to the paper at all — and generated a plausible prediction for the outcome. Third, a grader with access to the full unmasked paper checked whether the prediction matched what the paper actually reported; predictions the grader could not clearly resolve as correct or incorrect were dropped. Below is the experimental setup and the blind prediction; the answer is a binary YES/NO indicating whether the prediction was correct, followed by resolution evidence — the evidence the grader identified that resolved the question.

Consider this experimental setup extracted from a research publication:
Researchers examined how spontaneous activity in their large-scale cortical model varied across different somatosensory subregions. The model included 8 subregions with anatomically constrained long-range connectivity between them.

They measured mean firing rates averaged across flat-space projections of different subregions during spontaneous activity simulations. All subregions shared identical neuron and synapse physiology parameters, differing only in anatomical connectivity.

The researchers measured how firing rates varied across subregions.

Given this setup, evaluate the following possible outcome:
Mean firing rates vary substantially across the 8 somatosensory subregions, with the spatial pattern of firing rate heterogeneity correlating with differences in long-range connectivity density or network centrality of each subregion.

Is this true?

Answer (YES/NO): NO